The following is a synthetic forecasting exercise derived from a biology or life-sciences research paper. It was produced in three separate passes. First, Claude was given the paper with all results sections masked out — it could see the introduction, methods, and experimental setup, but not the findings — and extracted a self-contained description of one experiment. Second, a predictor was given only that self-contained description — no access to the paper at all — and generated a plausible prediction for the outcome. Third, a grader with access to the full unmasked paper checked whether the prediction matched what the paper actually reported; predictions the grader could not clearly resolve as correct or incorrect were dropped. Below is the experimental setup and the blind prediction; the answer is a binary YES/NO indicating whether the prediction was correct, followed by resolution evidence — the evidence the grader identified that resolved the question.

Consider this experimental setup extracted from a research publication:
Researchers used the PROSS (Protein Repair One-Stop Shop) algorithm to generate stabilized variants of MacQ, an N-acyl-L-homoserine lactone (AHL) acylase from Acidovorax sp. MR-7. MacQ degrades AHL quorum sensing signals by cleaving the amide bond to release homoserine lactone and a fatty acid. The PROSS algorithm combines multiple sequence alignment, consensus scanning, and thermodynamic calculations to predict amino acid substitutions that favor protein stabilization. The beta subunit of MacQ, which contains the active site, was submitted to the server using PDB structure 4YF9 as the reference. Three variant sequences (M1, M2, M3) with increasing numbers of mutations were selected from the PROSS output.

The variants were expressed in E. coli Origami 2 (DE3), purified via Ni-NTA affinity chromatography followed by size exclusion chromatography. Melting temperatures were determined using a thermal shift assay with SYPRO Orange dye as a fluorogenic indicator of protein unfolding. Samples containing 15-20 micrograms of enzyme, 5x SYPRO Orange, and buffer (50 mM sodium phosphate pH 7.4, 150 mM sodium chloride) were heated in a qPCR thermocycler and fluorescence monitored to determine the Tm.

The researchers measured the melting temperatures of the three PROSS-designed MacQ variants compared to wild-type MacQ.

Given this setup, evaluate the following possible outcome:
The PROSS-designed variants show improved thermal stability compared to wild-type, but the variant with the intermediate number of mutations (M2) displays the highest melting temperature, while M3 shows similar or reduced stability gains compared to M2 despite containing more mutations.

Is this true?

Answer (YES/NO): NO